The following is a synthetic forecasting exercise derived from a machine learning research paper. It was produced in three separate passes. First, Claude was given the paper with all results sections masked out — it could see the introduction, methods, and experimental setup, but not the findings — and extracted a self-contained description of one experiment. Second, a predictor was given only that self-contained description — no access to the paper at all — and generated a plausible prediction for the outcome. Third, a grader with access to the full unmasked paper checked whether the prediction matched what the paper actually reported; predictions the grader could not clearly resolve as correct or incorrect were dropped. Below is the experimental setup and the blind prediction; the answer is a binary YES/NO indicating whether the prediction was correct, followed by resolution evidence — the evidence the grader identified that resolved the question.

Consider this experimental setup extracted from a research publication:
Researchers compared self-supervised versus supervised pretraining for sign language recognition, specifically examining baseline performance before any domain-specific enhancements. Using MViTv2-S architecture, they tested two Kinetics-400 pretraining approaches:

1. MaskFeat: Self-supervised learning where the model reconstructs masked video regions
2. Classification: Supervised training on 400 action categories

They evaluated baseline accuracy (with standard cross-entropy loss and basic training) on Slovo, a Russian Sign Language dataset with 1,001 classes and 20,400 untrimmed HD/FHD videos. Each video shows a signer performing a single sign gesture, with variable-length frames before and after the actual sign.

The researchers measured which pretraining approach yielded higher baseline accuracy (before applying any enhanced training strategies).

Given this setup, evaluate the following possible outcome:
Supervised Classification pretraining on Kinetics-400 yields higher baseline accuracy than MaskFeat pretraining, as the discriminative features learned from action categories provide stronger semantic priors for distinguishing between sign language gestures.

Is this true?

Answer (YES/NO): YES